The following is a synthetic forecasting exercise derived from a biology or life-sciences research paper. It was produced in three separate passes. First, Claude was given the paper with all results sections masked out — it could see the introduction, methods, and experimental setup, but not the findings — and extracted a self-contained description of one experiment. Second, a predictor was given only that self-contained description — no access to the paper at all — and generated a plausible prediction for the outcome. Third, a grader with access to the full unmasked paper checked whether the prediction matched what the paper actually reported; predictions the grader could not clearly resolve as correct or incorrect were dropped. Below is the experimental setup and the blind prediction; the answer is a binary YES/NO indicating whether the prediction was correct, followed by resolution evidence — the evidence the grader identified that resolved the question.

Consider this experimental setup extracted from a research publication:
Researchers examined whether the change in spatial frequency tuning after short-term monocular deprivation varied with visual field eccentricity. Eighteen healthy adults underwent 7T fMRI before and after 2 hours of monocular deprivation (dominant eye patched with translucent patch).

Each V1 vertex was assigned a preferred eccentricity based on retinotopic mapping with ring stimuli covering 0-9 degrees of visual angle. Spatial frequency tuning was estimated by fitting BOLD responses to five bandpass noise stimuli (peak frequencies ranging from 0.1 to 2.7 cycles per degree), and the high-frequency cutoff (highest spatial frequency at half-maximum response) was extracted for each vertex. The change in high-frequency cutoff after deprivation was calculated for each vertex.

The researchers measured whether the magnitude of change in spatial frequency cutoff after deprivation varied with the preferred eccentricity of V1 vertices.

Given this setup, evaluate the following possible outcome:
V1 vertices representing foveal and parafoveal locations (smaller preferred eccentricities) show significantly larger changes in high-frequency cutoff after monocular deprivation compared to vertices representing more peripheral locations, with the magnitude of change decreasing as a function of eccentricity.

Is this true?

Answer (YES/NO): NO